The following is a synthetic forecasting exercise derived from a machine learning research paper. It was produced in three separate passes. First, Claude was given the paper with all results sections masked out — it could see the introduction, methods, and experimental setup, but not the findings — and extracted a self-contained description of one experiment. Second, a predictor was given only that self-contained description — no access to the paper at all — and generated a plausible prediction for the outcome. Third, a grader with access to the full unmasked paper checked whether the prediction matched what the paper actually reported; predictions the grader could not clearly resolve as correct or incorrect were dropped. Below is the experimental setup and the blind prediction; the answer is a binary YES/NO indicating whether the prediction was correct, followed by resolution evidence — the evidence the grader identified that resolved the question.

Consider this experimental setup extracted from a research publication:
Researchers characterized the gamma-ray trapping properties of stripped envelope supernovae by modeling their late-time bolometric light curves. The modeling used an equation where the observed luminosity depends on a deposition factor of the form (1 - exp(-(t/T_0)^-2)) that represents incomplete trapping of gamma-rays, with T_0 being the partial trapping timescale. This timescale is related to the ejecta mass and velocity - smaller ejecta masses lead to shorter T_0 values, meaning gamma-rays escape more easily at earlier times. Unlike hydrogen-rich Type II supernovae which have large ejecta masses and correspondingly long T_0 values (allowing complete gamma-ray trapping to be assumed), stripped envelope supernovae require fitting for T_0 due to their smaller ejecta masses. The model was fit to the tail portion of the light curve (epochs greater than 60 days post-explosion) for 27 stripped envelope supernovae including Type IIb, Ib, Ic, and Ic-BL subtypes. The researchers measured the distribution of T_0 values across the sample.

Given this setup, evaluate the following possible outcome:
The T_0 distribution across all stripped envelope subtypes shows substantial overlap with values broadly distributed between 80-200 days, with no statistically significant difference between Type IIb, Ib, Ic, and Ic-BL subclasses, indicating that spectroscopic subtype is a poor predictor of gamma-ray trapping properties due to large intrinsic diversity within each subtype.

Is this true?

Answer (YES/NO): NO